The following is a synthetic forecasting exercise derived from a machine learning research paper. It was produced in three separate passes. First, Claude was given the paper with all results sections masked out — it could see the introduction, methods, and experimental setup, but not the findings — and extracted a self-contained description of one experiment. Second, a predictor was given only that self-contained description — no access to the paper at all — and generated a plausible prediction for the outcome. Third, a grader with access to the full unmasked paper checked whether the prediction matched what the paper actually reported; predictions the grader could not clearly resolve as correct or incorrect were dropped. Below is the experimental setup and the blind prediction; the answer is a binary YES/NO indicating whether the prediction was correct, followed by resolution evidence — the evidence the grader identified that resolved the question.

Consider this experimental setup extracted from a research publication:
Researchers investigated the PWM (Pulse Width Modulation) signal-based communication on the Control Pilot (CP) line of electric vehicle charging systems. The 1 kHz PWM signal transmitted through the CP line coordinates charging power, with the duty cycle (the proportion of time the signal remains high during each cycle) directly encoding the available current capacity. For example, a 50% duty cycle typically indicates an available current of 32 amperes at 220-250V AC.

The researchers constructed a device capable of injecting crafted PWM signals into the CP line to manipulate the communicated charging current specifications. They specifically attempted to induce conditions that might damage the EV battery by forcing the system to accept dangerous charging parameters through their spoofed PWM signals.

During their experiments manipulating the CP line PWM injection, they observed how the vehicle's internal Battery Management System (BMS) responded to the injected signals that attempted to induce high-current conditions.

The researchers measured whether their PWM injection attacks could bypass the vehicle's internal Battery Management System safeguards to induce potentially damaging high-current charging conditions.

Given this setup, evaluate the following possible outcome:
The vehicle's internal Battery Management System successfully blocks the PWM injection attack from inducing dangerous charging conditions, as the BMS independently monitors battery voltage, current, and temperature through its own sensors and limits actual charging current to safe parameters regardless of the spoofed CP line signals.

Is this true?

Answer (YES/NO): YES